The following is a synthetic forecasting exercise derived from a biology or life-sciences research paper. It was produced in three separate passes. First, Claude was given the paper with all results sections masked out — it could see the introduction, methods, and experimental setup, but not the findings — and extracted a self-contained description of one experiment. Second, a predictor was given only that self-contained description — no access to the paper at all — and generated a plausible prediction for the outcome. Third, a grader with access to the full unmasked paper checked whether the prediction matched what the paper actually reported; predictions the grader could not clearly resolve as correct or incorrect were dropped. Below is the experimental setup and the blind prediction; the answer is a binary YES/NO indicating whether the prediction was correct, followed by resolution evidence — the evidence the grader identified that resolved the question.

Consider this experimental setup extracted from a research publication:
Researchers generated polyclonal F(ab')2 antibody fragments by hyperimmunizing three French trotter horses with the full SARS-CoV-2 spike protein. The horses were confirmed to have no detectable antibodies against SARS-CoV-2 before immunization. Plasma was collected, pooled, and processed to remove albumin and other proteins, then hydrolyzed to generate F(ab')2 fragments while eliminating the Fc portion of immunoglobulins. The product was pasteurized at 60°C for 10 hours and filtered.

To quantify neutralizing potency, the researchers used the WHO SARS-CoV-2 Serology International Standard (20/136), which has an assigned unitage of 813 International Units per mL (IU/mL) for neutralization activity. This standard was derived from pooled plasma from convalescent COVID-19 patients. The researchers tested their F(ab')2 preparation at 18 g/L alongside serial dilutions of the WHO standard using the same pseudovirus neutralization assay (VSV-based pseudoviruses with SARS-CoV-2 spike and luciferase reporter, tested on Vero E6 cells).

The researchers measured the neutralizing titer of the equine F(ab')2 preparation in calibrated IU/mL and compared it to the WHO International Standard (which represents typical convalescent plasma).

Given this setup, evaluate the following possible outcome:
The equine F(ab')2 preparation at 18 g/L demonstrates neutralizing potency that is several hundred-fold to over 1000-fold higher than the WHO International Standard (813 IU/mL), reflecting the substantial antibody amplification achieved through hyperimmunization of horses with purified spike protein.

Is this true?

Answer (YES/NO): YES